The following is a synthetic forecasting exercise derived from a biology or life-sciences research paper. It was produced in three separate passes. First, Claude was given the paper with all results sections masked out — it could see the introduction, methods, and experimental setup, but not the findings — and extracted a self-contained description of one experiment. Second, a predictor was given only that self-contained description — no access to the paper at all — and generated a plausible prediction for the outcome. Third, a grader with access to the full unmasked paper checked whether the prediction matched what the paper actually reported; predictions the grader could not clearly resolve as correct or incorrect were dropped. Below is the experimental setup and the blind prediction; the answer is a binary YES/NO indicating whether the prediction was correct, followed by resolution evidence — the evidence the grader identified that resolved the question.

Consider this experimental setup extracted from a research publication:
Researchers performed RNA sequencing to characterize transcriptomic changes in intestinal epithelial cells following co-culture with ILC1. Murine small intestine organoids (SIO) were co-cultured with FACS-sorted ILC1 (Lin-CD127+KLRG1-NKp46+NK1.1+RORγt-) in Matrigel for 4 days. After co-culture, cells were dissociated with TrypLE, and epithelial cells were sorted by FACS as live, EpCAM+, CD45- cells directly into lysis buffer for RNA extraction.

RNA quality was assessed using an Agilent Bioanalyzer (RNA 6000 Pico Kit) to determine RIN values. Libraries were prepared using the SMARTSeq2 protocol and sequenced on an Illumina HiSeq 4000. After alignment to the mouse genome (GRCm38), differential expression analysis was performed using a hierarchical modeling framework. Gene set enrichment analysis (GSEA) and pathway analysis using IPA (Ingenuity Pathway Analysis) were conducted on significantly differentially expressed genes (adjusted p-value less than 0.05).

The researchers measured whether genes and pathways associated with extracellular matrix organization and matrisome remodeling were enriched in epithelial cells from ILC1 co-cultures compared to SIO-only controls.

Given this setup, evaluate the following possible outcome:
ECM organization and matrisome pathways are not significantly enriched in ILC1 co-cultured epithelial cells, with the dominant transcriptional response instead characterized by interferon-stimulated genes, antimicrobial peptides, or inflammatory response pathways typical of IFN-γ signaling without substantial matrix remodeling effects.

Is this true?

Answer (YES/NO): NO